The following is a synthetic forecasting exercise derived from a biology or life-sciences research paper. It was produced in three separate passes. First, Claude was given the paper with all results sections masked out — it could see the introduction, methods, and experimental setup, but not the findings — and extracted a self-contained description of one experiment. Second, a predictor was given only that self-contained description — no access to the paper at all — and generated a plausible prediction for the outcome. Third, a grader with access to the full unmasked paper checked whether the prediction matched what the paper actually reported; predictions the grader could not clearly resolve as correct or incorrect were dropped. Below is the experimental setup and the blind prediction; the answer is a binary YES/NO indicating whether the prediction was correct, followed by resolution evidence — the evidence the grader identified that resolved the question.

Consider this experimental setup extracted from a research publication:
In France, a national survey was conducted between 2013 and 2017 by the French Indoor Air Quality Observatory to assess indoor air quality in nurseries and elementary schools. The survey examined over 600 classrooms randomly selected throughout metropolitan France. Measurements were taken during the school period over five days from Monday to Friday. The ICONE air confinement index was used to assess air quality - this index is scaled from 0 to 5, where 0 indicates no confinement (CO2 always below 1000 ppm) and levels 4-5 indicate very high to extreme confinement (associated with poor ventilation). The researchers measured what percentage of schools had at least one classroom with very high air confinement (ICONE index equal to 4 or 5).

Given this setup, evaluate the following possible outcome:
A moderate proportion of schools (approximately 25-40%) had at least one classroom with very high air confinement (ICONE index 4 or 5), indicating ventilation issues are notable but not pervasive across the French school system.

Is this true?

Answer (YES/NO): NO